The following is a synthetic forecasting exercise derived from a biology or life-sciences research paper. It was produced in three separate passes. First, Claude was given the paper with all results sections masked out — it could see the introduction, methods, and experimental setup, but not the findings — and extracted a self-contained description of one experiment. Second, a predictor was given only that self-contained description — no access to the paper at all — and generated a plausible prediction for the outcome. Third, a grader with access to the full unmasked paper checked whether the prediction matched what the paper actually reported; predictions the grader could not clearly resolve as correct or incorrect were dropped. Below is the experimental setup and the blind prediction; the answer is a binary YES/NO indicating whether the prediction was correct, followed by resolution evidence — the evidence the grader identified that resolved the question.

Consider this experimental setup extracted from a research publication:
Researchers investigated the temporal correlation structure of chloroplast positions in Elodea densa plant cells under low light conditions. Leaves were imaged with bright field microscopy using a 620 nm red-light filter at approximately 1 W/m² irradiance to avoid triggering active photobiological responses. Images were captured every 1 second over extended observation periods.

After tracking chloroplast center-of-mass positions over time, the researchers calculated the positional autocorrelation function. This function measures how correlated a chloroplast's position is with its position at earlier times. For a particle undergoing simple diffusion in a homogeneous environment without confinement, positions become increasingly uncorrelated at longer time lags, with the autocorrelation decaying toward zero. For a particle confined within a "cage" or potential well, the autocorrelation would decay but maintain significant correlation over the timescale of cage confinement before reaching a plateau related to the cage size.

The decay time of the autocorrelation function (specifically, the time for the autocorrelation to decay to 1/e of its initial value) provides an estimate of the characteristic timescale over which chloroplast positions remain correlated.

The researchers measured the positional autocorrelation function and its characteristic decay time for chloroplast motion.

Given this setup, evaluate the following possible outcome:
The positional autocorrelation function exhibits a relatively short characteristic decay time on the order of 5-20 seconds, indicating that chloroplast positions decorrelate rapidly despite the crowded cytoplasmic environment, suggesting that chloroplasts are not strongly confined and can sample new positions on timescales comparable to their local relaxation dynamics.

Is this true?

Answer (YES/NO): NO